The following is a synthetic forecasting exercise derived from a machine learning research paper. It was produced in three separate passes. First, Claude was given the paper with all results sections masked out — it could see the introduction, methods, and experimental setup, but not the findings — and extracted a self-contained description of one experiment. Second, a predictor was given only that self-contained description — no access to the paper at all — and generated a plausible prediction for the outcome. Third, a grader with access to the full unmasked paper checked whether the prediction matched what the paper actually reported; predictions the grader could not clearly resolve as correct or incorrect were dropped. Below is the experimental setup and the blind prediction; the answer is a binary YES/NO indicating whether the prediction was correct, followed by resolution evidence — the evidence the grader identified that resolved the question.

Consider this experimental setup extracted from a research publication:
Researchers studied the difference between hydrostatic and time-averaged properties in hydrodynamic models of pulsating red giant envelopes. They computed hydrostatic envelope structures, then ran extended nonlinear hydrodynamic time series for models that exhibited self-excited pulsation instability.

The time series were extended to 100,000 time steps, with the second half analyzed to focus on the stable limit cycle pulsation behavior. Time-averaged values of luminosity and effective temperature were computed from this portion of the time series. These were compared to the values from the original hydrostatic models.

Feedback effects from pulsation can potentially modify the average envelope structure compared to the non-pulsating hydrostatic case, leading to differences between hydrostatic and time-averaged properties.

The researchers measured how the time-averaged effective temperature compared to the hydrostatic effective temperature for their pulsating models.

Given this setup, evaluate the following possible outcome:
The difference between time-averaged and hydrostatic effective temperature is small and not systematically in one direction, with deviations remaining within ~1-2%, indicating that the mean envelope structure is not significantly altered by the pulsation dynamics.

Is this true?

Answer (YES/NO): NO